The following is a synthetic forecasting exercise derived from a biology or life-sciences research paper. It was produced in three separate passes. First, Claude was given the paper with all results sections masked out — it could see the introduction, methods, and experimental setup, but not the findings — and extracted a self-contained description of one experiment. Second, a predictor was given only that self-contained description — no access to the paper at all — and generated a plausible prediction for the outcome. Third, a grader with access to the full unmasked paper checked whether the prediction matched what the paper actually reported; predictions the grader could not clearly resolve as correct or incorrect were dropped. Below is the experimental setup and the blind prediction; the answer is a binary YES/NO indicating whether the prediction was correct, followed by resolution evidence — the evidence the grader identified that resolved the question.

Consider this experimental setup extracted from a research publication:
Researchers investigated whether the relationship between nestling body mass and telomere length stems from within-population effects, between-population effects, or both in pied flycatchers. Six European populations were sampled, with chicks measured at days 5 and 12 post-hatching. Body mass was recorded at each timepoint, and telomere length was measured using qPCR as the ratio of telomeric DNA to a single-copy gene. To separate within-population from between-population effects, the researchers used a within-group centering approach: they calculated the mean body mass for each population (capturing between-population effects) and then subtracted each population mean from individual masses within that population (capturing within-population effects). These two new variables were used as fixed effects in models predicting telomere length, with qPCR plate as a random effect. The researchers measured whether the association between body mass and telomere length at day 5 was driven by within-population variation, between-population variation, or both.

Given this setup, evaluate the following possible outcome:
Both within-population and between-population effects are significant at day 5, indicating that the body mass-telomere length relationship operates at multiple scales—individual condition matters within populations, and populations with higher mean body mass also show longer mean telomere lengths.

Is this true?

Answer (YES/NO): NO